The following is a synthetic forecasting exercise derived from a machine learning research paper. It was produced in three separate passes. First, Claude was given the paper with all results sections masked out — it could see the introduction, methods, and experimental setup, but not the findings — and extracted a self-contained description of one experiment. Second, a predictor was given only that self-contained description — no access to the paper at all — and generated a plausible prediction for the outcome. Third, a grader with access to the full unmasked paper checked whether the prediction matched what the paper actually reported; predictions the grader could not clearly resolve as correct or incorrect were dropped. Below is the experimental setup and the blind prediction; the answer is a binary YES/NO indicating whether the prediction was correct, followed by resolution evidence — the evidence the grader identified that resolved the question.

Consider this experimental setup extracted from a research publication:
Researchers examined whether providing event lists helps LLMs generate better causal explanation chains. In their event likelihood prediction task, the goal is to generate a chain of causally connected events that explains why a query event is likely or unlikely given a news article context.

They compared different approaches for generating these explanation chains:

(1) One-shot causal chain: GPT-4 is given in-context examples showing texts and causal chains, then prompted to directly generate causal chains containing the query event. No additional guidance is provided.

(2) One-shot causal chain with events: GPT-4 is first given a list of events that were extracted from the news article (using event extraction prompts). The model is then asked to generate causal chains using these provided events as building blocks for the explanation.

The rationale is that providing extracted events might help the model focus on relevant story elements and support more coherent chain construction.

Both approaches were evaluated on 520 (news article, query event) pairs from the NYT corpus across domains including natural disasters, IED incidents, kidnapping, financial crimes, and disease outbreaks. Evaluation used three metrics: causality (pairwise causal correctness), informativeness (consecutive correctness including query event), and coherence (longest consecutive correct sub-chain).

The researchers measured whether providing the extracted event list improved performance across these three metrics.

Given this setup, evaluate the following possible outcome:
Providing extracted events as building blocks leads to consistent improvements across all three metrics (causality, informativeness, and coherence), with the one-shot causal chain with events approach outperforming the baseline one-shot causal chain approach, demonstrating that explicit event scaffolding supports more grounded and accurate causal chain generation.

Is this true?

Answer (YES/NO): NO